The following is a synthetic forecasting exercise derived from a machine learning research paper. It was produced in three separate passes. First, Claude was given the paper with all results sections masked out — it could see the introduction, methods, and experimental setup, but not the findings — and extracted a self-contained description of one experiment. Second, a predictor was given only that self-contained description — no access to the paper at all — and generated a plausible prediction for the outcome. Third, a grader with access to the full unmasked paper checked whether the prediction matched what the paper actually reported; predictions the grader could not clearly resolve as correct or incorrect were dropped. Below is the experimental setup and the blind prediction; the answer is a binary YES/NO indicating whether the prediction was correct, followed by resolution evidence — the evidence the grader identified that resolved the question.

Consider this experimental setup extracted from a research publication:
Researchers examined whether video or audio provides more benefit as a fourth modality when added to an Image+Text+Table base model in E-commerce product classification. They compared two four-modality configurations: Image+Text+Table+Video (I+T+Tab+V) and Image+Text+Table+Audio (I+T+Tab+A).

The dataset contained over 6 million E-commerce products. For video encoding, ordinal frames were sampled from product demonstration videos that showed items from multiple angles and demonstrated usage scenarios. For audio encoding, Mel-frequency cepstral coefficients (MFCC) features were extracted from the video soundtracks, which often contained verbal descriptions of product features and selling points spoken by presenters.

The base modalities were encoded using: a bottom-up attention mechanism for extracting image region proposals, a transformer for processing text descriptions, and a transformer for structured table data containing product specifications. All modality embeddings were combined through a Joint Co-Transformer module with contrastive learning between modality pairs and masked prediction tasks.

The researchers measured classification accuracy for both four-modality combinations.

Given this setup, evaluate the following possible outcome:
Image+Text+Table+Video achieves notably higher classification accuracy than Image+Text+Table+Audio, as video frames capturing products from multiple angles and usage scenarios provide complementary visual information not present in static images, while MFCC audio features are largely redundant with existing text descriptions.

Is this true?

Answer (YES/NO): NO